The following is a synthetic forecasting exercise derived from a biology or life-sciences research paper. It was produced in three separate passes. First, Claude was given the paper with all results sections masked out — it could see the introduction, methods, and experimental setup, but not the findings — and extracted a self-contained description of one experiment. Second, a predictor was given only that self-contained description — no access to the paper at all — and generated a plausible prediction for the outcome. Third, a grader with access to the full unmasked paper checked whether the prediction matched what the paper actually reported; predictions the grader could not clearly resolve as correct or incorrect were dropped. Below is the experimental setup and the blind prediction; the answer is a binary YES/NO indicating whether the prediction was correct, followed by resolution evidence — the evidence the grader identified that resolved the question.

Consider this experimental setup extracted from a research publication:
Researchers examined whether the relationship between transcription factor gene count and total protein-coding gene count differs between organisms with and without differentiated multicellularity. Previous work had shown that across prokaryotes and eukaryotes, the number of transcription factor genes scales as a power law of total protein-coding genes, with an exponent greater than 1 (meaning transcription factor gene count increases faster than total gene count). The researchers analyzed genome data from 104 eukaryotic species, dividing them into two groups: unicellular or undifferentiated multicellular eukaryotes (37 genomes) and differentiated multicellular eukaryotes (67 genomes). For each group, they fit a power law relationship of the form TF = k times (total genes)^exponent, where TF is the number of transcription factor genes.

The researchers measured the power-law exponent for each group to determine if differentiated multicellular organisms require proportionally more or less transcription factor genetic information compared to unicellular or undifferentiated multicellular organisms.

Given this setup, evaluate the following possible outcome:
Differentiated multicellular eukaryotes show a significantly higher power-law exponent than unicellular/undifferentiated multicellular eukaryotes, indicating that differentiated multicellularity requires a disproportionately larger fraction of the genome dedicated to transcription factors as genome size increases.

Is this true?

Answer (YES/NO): NO